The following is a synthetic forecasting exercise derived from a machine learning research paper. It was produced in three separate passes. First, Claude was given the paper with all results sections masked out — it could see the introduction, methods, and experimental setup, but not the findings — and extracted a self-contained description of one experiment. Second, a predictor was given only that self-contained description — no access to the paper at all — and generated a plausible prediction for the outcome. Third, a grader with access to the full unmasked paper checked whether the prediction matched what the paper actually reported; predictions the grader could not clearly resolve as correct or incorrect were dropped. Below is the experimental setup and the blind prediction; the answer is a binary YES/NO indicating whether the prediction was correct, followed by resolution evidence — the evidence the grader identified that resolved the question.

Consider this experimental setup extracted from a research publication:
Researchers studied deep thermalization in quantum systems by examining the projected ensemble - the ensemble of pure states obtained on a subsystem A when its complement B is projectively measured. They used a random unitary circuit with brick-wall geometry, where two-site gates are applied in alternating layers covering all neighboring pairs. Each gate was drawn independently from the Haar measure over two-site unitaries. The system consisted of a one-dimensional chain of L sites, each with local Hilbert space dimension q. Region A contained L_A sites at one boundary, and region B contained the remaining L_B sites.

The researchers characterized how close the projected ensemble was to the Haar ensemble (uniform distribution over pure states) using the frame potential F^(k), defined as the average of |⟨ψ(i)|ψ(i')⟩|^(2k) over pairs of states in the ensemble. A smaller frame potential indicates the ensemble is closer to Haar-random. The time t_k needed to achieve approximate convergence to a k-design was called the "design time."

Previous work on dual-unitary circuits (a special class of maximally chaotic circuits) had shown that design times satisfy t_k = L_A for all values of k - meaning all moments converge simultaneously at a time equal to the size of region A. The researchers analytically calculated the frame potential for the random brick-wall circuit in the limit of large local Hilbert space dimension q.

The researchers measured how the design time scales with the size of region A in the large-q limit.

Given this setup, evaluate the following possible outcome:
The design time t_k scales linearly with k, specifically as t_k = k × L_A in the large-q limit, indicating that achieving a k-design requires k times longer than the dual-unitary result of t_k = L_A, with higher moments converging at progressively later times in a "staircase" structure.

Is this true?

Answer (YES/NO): NO